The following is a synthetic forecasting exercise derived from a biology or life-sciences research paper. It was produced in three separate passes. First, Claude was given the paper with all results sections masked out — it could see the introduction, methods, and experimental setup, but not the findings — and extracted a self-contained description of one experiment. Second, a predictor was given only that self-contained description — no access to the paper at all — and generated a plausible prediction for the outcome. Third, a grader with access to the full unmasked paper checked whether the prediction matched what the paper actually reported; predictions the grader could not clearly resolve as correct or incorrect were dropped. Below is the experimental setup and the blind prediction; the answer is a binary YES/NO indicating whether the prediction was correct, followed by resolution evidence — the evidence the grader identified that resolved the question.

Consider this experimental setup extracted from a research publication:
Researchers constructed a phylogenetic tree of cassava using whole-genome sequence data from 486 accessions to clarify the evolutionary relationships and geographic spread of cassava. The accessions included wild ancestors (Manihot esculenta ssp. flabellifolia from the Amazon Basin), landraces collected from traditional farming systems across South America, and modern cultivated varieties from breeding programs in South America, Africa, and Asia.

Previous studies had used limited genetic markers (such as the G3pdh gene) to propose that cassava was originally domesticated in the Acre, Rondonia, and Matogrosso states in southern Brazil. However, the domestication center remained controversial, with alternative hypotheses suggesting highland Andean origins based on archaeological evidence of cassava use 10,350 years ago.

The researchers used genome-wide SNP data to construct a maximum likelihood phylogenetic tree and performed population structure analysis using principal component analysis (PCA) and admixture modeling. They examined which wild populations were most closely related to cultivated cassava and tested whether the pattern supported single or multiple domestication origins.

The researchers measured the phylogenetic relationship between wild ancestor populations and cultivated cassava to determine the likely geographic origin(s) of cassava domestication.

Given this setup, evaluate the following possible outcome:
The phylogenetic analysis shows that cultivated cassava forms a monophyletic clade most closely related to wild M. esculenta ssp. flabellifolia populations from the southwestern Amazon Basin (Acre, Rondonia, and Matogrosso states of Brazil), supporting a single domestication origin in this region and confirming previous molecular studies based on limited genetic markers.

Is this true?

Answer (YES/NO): YES